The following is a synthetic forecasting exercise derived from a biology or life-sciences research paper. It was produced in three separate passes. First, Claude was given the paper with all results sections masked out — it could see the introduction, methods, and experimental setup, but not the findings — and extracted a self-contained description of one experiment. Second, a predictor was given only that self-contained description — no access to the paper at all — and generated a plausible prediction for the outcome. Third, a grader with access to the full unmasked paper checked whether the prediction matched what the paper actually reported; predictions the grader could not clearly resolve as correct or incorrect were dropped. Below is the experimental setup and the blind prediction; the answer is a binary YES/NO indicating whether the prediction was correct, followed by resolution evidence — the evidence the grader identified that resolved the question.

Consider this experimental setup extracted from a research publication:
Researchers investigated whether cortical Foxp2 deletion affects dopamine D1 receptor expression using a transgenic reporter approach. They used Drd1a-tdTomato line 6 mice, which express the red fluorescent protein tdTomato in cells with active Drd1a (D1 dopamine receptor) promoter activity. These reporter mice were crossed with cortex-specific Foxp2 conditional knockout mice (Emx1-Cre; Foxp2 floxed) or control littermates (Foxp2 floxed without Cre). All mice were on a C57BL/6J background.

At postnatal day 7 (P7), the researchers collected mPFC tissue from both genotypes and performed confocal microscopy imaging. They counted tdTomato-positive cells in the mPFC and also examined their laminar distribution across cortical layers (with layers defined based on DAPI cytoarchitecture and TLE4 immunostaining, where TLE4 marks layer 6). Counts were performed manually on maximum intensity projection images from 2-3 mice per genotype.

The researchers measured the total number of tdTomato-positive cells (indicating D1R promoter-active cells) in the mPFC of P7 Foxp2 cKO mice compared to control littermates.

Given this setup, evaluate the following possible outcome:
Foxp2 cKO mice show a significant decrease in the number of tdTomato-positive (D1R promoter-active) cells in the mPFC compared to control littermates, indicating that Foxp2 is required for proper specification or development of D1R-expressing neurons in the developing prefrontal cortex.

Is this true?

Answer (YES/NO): YES